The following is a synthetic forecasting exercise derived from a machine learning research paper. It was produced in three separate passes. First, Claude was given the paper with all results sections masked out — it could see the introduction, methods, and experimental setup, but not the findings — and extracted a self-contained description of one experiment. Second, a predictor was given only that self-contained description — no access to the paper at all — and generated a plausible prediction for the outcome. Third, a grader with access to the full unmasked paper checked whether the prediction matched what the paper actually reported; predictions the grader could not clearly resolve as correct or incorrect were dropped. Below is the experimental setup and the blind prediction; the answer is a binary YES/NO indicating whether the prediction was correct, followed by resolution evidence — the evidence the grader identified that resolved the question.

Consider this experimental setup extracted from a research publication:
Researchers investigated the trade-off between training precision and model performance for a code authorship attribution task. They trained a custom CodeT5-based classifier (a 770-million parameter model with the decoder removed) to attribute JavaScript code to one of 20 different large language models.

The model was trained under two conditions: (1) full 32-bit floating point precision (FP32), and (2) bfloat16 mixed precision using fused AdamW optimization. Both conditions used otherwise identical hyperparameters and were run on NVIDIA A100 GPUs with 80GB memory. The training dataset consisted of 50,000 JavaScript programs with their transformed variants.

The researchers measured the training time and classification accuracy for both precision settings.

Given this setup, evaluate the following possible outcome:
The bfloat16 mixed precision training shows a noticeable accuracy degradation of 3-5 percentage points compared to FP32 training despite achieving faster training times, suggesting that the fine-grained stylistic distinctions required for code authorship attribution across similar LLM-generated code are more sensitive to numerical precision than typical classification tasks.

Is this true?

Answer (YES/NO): NO